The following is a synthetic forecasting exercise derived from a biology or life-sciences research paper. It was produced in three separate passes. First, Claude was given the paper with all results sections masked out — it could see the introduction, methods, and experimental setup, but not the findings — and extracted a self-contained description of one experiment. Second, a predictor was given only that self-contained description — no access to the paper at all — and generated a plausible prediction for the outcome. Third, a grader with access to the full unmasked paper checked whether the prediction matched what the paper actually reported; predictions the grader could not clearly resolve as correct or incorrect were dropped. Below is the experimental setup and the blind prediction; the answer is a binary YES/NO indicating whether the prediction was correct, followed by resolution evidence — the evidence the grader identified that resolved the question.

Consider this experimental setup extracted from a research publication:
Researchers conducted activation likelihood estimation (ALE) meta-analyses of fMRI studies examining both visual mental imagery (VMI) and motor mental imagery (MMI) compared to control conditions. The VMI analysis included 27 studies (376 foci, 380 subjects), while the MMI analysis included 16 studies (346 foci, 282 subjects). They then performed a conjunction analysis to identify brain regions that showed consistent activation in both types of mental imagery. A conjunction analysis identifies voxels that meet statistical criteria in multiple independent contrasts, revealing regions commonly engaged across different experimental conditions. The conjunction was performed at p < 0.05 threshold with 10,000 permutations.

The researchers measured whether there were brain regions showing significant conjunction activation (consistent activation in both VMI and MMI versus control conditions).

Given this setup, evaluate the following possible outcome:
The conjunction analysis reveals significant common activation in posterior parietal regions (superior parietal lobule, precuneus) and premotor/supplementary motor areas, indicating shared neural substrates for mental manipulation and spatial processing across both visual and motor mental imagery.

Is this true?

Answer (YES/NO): NO